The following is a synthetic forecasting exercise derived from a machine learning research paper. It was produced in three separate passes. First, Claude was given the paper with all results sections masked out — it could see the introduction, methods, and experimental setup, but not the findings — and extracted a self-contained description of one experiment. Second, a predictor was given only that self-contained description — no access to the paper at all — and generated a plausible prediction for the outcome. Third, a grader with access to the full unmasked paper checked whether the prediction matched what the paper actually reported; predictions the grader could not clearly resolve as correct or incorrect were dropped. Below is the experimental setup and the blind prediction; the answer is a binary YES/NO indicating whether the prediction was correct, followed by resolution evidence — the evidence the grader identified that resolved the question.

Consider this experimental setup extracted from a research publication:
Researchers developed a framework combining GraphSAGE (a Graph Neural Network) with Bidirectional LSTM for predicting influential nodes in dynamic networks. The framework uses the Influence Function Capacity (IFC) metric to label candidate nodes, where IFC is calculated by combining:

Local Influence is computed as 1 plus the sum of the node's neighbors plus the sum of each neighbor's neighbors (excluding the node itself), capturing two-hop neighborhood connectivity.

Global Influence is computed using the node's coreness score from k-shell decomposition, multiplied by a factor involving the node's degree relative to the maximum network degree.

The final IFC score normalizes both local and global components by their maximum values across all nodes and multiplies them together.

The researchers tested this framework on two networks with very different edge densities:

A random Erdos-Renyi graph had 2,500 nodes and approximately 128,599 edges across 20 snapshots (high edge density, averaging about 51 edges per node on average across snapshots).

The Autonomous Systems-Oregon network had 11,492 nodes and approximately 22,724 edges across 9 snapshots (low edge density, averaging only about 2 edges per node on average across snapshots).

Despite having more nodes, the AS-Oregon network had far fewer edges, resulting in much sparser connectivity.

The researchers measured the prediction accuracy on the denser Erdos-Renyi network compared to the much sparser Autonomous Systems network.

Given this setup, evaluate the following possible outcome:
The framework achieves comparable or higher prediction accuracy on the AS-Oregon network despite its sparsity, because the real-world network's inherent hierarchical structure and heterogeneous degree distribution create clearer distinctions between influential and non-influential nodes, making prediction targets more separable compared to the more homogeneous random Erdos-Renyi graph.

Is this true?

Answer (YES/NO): YES